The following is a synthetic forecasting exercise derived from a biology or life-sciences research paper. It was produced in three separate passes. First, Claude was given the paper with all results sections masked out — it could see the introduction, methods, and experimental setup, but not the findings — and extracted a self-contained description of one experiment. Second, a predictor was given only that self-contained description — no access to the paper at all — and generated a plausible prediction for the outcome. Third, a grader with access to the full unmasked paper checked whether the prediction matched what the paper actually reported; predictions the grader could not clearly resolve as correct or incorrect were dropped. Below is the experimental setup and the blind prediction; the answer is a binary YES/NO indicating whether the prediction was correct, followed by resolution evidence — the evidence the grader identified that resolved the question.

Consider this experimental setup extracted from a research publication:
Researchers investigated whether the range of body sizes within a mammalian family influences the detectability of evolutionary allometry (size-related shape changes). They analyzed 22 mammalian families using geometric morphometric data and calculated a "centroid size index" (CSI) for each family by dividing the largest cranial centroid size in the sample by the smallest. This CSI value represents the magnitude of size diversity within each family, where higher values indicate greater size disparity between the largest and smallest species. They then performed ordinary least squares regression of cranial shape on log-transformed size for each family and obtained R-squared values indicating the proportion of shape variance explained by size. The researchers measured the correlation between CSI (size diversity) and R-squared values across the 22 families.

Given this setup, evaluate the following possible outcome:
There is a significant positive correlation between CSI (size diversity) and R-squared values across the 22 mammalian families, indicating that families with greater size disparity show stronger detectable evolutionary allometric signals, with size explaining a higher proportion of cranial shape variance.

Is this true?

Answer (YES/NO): NO